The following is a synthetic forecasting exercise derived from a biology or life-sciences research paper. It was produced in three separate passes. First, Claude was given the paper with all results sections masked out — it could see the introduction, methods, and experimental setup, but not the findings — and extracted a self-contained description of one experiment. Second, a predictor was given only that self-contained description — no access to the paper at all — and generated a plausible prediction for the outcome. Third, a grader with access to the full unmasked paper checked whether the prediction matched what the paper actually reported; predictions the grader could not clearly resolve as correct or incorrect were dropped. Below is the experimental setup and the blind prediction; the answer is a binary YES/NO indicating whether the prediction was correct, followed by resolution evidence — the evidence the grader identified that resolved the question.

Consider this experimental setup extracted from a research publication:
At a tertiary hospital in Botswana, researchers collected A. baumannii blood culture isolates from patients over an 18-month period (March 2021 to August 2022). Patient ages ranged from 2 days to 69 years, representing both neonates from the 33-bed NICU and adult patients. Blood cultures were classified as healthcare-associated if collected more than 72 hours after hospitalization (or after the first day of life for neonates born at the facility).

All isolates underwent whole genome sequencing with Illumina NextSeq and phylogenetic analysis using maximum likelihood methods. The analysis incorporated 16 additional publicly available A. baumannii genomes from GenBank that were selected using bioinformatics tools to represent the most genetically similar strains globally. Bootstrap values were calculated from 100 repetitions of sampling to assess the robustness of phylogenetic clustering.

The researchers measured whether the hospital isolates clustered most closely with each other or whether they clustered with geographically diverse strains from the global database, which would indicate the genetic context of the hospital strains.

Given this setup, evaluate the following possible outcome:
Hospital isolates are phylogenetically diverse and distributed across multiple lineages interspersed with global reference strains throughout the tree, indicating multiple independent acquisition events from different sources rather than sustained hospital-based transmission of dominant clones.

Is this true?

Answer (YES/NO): NO